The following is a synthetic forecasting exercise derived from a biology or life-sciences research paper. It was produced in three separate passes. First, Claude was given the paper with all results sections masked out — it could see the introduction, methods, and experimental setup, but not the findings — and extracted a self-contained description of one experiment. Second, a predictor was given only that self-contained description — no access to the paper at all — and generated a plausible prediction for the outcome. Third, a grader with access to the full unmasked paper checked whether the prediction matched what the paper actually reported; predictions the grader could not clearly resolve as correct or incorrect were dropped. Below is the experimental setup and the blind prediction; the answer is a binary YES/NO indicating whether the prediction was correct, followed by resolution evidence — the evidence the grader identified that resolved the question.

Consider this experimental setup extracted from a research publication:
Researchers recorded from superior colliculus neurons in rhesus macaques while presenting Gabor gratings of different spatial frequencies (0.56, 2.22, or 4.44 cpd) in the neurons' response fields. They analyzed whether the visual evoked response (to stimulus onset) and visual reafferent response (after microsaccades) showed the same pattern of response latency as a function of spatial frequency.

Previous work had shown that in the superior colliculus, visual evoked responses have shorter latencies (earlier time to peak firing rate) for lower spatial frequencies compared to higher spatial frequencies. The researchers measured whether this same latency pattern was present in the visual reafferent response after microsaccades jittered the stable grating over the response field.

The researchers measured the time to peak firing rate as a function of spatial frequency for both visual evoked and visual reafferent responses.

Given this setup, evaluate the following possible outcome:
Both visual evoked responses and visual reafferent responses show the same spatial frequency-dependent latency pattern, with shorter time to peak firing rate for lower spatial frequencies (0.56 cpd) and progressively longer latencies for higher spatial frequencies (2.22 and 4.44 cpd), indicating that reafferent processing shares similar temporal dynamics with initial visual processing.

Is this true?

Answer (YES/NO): YES